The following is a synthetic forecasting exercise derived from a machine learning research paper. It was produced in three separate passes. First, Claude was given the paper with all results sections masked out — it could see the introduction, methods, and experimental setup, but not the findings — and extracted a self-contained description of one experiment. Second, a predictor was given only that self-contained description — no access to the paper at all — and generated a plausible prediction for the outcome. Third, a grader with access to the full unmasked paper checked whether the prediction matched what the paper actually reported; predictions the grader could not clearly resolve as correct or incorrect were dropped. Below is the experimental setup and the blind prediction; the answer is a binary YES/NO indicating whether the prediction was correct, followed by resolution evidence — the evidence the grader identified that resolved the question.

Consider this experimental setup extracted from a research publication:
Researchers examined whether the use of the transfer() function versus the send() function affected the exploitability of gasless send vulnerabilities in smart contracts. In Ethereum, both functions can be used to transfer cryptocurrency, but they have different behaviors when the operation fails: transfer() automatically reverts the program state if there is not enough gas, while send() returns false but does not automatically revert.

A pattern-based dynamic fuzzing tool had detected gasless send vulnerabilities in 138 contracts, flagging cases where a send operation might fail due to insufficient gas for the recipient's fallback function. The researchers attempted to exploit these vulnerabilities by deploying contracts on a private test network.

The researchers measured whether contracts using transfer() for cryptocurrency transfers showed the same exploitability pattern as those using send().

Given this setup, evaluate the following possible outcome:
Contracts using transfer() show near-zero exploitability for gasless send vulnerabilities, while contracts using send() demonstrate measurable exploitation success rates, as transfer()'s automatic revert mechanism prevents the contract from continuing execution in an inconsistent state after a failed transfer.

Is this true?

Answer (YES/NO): YES